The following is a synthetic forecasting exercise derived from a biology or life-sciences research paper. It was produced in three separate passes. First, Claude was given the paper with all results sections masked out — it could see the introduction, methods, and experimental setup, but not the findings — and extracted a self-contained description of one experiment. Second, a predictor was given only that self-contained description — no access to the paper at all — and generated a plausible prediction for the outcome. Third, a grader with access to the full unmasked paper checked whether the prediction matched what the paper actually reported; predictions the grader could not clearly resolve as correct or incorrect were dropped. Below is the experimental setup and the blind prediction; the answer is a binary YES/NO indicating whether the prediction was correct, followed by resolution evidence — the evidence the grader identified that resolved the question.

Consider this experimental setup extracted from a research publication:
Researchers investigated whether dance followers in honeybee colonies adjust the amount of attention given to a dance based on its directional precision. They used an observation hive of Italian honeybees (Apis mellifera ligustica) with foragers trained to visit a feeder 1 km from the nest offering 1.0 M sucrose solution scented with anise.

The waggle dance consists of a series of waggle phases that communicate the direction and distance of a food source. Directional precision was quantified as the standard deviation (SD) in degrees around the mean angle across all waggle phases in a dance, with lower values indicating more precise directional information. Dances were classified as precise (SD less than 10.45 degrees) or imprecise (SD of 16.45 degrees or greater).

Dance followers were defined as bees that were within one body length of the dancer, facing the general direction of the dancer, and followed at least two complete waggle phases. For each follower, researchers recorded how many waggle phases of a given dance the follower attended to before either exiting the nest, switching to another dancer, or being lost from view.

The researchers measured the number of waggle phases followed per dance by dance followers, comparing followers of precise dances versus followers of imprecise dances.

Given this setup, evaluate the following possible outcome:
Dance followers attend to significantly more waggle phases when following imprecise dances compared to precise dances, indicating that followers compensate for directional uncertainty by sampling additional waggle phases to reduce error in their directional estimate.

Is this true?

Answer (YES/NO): NO